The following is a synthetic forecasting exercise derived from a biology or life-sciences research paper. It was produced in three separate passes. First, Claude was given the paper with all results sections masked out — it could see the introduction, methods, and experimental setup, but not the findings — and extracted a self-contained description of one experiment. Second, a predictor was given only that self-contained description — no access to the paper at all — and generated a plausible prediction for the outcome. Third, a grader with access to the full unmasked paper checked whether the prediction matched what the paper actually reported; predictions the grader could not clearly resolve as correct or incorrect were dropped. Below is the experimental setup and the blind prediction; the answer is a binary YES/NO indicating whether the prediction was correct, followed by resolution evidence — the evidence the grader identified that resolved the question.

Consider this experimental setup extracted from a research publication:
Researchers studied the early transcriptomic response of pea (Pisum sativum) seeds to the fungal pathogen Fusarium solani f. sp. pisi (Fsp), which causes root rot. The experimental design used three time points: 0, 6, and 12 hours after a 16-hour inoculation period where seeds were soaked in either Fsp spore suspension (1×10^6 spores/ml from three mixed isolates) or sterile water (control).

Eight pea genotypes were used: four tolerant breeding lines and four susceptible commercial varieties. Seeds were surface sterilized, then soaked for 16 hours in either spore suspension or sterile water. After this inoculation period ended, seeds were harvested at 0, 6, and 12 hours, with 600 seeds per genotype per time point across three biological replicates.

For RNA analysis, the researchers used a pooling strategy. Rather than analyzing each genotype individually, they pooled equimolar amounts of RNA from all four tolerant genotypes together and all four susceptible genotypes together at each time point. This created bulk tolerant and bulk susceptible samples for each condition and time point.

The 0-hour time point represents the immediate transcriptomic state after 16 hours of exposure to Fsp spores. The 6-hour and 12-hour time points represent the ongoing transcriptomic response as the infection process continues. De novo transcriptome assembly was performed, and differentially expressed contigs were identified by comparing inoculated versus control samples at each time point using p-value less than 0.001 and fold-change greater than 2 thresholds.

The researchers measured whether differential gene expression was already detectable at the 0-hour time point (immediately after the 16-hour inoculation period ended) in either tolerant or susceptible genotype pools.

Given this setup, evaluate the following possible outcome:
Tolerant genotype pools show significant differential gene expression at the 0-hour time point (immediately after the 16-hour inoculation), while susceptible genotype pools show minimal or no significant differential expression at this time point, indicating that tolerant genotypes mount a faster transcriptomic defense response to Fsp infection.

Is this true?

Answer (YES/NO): NO